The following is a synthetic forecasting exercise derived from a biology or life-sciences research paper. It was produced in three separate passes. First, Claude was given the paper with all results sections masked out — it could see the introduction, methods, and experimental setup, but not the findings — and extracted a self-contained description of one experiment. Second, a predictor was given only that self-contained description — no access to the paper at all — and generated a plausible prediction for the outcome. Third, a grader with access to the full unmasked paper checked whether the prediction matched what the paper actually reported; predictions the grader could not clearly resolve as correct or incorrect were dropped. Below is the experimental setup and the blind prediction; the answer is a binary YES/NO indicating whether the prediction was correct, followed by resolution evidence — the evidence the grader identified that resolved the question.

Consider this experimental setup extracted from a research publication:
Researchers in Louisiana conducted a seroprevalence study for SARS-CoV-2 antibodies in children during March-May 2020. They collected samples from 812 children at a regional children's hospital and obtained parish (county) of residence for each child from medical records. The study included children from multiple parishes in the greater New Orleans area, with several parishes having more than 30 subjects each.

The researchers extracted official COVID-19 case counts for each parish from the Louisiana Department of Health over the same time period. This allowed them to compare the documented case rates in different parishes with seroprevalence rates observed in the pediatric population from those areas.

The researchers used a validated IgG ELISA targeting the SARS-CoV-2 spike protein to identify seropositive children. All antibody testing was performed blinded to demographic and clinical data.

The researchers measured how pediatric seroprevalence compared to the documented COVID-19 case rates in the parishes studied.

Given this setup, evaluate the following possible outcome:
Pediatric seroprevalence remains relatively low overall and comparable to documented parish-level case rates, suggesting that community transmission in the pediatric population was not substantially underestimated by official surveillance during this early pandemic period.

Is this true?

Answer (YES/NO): NO